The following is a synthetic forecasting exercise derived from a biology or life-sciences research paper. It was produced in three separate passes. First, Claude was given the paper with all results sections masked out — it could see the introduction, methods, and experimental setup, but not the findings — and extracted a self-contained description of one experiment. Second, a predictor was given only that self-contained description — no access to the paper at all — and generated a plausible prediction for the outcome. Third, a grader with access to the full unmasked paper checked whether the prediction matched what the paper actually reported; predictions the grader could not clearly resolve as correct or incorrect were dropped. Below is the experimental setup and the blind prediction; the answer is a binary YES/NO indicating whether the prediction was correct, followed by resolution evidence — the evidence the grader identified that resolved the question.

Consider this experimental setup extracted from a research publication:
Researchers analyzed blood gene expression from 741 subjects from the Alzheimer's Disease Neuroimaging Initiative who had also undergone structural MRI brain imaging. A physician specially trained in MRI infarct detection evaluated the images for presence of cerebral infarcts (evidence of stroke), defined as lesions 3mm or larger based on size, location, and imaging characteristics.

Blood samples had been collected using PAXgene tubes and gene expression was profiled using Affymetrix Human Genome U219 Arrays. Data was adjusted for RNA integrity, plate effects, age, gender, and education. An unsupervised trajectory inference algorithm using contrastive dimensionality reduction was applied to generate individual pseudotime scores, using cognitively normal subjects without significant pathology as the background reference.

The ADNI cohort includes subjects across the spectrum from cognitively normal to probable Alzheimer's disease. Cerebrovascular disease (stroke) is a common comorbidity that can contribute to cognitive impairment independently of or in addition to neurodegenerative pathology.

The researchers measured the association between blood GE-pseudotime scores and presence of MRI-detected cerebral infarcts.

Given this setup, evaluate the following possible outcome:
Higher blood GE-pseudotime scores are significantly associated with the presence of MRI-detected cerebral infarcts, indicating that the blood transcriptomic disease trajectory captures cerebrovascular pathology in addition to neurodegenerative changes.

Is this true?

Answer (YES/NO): YES